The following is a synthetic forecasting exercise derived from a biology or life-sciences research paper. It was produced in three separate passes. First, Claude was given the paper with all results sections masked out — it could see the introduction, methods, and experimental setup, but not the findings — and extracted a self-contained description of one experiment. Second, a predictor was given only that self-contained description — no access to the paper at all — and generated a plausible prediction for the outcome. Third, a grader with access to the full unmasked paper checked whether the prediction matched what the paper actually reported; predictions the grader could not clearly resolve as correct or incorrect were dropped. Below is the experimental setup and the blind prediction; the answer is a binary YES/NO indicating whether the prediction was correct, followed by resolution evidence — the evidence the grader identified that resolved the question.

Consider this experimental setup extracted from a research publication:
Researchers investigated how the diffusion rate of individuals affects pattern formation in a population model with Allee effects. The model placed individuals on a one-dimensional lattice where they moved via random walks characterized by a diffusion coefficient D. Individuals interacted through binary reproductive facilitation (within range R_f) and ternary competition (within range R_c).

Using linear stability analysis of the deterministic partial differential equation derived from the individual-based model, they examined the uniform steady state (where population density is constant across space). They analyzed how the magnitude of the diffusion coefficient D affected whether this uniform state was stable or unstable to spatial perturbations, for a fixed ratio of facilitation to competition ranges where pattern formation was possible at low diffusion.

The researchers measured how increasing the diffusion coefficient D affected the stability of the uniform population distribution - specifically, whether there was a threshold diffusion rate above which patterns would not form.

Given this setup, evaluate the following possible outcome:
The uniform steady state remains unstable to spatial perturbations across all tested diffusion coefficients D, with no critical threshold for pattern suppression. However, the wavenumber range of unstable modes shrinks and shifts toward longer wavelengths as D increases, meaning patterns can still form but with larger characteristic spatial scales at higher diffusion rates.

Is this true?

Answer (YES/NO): NO